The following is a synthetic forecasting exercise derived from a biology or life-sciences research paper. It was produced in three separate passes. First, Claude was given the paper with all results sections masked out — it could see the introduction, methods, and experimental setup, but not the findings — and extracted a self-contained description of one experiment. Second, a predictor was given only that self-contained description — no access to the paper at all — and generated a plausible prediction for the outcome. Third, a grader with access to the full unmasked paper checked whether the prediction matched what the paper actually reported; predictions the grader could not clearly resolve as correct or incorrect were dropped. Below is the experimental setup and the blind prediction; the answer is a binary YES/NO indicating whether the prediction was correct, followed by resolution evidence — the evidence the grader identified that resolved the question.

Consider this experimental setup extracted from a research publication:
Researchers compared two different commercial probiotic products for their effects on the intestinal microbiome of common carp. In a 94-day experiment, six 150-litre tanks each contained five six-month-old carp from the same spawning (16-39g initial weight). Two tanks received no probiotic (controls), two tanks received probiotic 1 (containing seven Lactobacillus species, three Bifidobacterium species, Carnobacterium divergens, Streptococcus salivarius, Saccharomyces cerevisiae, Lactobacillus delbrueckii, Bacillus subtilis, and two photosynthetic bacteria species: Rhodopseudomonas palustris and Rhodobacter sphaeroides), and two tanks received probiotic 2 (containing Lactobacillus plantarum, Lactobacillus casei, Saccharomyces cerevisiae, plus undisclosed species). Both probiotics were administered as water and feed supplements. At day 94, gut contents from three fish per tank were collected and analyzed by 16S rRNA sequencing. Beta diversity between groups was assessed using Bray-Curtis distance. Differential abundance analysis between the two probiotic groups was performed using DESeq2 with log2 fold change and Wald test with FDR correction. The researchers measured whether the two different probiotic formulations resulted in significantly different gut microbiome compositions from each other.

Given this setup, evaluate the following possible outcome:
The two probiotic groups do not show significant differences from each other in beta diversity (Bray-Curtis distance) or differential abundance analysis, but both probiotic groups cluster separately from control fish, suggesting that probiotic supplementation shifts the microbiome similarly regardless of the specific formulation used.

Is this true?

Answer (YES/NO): NO